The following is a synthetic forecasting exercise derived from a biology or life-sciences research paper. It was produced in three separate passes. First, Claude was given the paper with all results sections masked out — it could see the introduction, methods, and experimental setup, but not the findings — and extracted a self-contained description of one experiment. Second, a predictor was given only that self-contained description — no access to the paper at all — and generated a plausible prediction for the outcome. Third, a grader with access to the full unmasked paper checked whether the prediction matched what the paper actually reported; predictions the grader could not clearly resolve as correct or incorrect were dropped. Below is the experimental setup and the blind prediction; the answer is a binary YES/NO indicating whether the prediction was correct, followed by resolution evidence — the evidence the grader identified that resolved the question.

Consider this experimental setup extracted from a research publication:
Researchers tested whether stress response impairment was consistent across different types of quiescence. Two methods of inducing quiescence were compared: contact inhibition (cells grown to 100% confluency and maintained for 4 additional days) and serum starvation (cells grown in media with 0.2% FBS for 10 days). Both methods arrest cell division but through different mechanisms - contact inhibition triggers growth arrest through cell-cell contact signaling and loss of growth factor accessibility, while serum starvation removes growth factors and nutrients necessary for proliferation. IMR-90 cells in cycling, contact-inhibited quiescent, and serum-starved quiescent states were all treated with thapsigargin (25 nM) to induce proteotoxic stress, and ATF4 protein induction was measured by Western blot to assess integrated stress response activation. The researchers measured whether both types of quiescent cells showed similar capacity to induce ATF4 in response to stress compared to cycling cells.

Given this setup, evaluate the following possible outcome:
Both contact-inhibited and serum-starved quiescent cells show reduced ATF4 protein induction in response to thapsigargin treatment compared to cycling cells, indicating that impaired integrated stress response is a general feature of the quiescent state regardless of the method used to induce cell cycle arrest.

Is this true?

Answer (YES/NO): NO